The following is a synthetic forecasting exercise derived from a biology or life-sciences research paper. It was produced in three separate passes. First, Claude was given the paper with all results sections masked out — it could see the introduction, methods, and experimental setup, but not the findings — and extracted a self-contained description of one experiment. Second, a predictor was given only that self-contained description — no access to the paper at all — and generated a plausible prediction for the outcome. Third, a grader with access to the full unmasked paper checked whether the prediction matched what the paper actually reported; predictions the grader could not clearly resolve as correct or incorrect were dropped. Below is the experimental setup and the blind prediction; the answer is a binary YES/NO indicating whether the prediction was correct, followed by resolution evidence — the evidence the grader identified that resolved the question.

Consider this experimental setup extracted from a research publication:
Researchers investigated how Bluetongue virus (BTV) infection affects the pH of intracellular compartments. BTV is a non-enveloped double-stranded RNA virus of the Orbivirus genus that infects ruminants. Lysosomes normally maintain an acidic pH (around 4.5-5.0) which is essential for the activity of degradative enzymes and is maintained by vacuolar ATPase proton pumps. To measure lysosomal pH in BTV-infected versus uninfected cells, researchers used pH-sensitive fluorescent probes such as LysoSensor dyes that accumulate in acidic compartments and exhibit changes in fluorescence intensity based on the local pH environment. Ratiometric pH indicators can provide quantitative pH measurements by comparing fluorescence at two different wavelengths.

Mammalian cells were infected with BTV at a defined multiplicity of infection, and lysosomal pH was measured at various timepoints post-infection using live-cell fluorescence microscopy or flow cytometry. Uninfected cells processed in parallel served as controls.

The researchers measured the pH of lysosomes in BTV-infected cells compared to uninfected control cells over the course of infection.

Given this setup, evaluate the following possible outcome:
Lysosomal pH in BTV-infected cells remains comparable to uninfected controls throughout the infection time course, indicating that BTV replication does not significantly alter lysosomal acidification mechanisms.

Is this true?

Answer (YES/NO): NO